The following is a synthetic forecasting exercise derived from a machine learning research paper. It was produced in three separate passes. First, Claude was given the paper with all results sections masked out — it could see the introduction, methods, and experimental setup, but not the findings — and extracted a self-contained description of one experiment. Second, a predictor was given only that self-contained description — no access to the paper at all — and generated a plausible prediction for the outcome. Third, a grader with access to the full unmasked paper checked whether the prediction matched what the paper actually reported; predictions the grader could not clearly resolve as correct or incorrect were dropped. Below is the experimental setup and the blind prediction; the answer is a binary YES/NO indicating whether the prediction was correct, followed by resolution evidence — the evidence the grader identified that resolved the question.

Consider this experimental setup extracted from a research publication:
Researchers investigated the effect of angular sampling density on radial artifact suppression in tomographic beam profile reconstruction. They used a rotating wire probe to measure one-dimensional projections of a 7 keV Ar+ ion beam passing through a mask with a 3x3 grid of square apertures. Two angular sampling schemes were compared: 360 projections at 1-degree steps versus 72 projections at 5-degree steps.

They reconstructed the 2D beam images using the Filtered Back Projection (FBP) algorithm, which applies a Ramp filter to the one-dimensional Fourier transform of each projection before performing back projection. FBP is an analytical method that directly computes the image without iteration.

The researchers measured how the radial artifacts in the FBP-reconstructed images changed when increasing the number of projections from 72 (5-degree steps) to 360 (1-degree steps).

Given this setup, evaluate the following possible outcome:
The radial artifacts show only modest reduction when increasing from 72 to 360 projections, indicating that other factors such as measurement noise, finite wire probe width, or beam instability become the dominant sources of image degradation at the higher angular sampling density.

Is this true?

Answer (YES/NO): NO